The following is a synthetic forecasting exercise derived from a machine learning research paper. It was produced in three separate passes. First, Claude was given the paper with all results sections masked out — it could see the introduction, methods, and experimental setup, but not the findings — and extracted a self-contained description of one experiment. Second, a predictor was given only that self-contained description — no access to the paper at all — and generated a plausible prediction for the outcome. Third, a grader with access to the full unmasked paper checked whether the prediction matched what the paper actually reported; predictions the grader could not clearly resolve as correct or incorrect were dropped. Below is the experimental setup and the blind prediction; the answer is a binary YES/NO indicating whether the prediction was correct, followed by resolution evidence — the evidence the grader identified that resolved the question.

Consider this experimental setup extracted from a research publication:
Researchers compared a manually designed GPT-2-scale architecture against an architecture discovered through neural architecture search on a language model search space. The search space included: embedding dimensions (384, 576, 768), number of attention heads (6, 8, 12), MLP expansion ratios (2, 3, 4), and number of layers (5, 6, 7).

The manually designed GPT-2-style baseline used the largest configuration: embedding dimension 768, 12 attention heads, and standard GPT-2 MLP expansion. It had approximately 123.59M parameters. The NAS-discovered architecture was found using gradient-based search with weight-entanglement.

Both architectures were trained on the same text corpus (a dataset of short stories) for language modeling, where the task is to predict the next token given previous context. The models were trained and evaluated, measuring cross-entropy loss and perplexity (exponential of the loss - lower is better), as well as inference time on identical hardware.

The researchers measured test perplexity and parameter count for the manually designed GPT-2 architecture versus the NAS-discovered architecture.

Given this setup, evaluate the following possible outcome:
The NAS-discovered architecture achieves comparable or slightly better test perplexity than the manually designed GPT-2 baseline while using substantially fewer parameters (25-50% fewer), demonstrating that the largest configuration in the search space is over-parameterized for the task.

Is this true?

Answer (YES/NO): NO